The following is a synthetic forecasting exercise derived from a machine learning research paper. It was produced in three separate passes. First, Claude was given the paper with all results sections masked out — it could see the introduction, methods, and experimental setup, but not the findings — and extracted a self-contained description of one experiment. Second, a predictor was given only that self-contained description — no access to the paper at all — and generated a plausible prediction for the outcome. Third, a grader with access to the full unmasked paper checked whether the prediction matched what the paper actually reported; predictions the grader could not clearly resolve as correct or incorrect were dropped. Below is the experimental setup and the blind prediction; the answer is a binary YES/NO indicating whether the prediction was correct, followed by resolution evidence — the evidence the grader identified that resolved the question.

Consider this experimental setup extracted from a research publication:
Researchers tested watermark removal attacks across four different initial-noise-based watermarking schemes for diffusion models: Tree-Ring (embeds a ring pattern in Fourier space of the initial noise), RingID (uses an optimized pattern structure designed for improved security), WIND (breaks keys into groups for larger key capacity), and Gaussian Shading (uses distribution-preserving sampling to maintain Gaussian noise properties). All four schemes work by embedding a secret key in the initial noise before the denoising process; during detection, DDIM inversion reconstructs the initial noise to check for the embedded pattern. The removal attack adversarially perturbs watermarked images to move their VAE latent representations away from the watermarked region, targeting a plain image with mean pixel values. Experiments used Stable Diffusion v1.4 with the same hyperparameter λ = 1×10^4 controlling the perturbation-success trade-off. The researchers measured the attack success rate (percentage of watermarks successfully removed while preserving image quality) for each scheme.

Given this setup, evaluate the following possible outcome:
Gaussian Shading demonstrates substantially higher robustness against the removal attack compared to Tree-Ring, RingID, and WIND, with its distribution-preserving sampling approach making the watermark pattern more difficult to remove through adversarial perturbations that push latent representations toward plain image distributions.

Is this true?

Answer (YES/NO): NO